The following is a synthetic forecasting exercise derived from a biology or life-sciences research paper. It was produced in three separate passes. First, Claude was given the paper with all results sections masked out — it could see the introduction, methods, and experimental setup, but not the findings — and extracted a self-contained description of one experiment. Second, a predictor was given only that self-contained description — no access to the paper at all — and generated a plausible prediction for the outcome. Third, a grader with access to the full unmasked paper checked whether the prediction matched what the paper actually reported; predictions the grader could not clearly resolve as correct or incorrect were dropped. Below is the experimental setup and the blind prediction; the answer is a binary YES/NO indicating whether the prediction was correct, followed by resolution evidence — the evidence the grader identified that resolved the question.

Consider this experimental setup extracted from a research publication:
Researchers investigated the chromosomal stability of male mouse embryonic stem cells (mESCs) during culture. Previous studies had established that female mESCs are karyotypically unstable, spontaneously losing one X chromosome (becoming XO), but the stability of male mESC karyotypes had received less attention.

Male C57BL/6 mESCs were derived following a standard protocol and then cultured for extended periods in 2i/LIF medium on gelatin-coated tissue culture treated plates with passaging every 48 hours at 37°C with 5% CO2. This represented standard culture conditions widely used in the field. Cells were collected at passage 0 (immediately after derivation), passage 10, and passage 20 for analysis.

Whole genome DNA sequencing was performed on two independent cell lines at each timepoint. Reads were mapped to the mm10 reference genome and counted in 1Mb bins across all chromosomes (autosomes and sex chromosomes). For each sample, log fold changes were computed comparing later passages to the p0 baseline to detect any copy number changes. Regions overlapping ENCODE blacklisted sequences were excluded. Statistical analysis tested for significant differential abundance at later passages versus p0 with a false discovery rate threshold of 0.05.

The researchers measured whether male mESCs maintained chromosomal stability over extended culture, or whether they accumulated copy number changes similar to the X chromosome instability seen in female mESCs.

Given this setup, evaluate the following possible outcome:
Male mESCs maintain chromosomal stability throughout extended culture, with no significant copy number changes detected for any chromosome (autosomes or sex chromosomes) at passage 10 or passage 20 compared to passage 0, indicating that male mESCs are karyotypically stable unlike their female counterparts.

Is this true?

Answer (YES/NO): NO